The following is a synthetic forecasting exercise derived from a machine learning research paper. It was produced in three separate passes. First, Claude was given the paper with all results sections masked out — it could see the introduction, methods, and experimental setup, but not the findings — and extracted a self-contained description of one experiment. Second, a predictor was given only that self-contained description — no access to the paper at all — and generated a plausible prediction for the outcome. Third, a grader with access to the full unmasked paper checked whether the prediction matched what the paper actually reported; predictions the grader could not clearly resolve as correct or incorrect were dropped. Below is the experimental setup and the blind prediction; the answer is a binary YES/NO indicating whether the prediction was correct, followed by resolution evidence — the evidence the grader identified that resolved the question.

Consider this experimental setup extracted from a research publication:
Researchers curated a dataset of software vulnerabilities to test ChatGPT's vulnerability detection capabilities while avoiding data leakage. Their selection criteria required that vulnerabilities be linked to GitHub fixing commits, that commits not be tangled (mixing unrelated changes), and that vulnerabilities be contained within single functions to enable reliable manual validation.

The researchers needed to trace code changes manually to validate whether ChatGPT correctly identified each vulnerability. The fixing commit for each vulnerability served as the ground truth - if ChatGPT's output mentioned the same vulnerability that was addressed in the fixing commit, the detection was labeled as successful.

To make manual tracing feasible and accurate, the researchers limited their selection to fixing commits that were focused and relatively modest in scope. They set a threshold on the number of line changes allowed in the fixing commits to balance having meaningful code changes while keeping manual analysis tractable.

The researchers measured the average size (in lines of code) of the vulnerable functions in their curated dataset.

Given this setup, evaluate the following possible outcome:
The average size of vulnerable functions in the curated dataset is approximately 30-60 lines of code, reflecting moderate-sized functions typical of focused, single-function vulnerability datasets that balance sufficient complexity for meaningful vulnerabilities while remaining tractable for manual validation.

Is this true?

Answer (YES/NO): YES